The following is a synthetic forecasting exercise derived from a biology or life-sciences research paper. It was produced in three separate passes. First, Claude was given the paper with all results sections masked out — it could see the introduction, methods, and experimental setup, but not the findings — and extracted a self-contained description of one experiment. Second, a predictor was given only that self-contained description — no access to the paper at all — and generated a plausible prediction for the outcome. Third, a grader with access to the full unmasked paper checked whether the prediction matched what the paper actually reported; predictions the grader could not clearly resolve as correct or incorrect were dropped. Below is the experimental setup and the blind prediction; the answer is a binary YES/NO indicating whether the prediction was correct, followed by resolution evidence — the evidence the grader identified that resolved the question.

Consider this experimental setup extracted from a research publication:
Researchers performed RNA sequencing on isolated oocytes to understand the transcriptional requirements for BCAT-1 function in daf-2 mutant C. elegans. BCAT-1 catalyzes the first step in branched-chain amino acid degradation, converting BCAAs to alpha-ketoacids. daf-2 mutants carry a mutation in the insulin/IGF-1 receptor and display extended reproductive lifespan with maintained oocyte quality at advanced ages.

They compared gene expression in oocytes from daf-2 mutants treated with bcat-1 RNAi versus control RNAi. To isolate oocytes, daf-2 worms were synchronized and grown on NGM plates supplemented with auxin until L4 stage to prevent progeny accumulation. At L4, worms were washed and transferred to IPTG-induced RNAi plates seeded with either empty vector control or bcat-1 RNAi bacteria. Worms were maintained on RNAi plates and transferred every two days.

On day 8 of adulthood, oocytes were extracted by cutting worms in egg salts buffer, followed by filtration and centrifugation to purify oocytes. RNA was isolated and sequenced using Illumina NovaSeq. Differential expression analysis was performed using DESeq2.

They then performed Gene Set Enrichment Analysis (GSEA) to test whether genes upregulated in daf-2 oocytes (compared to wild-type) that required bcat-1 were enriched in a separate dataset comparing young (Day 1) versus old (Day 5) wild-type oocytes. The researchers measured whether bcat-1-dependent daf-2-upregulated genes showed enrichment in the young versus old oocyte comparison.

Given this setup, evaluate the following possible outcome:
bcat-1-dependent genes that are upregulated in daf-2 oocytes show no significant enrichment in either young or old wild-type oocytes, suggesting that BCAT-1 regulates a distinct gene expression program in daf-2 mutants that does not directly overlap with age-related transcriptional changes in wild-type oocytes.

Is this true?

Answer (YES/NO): NO